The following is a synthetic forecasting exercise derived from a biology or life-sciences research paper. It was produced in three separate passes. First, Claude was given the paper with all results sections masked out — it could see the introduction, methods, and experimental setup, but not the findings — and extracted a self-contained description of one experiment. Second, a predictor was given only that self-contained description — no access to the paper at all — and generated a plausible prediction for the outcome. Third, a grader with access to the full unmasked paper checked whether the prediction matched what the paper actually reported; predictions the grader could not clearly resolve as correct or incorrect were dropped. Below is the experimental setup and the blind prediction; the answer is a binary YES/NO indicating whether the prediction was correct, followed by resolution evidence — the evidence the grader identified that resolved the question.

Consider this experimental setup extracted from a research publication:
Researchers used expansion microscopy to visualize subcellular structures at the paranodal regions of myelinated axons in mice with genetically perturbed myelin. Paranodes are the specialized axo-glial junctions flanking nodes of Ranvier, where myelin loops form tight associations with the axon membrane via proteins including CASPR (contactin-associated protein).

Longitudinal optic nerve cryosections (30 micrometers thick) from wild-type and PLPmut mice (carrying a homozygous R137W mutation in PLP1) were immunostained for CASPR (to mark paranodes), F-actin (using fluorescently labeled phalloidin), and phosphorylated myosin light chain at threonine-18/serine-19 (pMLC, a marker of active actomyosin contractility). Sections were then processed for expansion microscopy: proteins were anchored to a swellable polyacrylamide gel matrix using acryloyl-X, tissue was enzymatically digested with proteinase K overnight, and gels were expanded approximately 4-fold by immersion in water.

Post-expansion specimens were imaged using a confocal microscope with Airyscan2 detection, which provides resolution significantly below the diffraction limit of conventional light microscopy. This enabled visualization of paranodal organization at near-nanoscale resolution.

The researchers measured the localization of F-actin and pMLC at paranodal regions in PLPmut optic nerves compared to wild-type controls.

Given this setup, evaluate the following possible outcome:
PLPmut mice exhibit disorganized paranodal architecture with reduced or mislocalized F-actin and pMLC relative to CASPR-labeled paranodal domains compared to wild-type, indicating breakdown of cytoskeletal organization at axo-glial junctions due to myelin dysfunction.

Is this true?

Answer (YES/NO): NO